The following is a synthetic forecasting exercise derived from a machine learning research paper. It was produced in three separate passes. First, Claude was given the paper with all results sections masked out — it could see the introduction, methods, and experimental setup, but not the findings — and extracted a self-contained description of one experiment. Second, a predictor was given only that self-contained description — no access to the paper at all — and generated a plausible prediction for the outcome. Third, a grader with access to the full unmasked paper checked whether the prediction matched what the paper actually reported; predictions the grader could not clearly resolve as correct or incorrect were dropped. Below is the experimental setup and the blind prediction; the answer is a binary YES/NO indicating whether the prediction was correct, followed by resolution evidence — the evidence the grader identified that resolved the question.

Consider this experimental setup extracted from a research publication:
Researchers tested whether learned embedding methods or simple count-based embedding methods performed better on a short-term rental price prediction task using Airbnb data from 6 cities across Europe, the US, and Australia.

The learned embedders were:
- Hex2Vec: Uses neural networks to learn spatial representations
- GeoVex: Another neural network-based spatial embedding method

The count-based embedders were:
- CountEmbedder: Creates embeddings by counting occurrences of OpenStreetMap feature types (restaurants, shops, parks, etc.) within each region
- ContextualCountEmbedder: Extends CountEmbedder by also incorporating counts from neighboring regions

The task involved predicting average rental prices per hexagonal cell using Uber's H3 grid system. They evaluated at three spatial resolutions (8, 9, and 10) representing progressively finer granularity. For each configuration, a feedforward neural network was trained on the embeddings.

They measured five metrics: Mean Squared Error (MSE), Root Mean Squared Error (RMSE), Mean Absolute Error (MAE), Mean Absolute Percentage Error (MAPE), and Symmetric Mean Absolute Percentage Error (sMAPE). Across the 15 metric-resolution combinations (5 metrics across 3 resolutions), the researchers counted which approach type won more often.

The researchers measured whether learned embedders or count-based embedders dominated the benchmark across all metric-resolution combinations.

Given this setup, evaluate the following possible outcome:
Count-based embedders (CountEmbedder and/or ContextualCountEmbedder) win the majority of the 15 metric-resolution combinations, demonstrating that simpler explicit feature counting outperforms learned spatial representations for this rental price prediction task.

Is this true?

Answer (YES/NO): NO